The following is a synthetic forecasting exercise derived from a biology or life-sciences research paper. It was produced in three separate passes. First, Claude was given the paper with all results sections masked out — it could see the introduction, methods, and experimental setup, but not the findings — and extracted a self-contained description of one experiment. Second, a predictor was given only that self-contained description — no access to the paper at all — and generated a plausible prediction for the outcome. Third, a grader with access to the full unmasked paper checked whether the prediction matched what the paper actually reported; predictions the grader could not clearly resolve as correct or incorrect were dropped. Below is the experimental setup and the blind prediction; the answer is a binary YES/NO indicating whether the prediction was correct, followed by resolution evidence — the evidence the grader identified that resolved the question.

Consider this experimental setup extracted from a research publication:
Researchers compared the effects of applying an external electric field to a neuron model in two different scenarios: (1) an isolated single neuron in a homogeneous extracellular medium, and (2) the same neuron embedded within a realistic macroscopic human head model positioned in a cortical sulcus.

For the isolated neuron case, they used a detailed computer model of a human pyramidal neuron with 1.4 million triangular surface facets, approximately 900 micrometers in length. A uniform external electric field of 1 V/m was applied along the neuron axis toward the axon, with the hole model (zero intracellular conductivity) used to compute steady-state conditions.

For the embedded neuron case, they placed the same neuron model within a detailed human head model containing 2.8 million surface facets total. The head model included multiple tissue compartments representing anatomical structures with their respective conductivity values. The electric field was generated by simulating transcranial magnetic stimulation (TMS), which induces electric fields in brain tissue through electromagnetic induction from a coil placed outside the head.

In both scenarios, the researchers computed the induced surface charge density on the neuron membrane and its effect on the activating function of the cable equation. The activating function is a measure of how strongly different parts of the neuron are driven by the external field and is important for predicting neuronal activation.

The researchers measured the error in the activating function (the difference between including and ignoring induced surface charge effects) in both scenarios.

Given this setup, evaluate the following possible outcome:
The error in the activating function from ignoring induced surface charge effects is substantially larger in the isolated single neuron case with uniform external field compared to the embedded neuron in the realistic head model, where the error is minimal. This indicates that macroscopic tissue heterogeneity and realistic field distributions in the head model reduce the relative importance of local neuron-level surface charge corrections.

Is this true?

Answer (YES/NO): YES